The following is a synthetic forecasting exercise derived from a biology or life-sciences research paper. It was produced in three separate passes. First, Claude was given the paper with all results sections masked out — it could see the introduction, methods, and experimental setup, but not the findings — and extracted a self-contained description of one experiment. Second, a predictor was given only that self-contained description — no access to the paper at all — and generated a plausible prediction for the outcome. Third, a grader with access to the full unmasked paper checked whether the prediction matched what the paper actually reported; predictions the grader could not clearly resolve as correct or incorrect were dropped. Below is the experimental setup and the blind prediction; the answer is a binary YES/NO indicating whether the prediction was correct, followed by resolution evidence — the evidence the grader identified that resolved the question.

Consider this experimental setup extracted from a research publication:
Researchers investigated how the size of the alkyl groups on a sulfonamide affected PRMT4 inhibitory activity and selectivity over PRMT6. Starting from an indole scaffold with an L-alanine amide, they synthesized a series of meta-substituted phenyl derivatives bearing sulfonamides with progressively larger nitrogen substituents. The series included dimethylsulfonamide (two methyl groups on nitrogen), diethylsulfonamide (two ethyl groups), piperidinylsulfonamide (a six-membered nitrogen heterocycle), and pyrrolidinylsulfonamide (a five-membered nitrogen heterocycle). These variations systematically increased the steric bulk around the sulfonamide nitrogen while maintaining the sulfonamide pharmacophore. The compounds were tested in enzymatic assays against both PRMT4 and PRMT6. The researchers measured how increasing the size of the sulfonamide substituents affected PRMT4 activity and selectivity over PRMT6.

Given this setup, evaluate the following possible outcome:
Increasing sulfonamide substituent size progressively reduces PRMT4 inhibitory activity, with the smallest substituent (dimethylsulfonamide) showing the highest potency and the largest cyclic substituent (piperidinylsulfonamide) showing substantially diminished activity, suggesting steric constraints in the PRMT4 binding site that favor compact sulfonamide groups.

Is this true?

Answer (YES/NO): YES